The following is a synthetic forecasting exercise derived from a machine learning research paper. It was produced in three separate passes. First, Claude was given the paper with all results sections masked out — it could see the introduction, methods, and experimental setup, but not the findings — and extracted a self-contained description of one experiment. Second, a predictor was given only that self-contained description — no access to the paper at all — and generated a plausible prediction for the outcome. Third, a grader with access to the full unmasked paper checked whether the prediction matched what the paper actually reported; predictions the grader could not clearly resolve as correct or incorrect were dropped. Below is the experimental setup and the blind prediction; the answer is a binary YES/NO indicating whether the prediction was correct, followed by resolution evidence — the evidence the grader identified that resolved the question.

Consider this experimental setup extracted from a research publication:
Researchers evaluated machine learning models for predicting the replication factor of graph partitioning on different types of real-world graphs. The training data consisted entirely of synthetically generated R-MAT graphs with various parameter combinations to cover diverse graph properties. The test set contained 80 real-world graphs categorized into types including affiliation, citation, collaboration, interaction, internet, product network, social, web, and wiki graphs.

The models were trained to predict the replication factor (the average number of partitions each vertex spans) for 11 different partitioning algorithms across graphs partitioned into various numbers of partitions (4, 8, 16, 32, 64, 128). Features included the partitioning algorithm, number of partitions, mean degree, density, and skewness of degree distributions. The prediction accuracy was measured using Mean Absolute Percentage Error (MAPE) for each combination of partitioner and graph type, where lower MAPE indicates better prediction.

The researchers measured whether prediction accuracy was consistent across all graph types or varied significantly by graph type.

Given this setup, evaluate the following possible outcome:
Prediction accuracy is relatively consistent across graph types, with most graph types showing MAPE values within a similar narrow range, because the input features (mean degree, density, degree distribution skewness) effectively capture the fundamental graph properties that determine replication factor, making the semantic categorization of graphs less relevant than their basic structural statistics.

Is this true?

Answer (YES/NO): NO